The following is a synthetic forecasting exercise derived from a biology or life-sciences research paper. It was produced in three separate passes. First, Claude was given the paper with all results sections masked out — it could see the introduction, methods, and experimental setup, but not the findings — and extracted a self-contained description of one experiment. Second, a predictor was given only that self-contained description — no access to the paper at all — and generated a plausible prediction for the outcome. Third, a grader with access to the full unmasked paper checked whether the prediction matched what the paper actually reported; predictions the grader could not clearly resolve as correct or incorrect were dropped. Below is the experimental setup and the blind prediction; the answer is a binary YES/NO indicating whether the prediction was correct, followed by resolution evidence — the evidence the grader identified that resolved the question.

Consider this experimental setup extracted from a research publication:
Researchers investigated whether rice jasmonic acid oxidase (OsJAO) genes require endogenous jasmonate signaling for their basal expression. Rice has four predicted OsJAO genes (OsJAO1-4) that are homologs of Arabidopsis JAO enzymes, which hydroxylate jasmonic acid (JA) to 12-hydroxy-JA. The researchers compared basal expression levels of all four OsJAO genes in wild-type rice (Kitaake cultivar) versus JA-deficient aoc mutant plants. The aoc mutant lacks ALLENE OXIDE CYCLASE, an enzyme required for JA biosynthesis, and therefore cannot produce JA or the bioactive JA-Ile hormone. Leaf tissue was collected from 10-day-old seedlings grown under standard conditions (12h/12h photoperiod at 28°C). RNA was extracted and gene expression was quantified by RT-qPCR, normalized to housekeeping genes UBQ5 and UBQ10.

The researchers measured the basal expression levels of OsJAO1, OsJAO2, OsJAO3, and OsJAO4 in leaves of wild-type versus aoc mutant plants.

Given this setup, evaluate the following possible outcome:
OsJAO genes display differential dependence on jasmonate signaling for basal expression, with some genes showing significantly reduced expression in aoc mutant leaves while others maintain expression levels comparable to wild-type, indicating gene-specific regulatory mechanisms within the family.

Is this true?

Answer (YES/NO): NO